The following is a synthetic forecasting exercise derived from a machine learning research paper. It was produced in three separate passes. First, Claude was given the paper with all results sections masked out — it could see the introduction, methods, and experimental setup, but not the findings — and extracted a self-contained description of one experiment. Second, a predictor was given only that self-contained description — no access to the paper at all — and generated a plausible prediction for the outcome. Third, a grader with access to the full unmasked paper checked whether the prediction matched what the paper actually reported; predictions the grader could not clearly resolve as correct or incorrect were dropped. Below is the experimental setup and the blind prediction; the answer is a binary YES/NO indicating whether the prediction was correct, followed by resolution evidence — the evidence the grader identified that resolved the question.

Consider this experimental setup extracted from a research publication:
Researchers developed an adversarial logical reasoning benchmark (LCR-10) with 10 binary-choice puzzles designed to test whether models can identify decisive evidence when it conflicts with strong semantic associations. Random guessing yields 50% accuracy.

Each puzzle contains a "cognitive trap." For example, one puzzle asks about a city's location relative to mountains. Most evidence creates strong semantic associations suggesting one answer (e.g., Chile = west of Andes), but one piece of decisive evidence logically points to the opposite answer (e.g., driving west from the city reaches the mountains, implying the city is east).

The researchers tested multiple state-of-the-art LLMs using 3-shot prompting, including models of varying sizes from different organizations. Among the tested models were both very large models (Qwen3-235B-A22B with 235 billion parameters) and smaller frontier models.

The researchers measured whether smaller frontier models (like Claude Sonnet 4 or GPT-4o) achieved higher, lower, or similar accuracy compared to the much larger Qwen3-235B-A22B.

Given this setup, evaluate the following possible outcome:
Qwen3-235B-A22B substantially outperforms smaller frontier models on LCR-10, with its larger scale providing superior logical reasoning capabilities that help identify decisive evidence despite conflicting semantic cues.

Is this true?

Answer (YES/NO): NO